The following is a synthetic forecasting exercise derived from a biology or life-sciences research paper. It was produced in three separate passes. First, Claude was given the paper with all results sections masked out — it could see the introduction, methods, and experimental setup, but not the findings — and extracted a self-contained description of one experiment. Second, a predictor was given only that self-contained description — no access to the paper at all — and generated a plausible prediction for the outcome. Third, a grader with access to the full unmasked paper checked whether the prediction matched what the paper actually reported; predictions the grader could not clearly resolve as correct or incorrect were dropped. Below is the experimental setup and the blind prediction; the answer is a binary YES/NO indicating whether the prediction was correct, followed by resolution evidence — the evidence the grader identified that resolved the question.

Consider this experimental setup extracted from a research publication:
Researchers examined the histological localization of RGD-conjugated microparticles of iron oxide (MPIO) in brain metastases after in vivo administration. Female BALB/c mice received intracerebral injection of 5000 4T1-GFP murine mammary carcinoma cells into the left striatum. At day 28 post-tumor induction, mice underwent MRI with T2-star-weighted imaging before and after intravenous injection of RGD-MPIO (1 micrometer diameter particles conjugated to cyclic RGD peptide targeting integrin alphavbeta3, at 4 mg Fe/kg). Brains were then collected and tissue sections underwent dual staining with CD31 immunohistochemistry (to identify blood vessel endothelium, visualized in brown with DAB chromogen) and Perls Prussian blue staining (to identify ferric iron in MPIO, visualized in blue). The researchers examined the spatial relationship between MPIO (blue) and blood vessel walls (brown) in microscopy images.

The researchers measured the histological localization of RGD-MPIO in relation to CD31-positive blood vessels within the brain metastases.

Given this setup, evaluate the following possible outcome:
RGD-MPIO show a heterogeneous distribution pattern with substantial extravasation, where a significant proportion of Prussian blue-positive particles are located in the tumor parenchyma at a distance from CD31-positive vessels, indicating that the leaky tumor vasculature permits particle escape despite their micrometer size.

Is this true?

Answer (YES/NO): NO